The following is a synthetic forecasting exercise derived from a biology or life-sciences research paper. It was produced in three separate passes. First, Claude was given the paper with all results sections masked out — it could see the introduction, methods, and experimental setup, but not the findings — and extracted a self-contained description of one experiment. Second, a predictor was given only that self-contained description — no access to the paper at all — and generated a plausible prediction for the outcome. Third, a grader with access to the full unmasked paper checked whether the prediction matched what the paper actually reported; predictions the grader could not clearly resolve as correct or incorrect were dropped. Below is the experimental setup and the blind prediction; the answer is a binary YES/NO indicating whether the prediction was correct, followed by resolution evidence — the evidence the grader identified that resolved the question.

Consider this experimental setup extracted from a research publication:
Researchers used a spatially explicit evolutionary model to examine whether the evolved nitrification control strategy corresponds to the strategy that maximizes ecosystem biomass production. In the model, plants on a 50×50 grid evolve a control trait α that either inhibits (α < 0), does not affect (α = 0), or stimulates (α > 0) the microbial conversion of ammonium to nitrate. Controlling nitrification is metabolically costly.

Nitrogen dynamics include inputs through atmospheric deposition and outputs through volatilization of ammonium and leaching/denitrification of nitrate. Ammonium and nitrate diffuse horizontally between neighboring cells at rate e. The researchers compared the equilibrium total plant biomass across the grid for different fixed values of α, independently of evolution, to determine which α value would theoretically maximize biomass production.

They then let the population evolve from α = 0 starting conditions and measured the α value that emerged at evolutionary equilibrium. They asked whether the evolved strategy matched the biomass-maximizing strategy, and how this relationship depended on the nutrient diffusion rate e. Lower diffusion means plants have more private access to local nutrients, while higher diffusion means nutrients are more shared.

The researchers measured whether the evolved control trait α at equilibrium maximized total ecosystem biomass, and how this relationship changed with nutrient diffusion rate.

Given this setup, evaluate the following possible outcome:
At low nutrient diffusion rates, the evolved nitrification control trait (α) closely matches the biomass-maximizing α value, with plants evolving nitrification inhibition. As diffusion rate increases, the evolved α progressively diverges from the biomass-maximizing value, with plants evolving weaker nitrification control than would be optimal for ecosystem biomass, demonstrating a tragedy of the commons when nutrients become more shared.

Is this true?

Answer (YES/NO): YES